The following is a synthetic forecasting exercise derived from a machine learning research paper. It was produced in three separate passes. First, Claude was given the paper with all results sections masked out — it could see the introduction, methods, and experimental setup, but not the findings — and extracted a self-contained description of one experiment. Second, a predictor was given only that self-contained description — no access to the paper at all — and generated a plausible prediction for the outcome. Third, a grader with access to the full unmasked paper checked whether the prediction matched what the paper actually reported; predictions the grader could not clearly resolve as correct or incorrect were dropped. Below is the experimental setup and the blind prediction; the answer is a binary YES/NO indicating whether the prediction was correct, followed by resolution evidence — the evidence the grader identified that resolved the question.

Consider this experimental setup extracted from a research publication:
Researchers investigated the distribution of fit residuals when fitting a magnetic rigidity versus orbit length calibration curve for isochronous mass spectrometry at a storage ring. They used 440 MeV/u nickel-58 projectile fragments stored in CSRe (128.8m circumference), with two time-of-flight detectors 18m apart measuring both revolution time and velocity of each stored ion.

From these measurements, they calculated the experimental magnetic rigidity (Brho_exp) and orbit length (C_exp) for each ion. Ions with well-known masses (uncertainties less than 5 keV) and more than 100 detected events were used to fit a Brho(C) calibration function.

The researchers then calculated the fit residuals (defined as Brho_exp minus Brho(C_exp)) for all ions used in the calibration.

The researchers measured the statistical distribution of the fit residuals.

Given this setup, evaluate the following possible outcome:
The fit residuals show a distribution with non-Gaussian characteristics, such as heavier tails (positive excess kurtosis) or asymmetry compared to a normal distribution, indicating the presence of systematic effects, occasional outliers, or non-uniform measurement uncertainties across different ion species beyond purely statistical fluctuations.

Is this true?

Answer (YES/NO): NO